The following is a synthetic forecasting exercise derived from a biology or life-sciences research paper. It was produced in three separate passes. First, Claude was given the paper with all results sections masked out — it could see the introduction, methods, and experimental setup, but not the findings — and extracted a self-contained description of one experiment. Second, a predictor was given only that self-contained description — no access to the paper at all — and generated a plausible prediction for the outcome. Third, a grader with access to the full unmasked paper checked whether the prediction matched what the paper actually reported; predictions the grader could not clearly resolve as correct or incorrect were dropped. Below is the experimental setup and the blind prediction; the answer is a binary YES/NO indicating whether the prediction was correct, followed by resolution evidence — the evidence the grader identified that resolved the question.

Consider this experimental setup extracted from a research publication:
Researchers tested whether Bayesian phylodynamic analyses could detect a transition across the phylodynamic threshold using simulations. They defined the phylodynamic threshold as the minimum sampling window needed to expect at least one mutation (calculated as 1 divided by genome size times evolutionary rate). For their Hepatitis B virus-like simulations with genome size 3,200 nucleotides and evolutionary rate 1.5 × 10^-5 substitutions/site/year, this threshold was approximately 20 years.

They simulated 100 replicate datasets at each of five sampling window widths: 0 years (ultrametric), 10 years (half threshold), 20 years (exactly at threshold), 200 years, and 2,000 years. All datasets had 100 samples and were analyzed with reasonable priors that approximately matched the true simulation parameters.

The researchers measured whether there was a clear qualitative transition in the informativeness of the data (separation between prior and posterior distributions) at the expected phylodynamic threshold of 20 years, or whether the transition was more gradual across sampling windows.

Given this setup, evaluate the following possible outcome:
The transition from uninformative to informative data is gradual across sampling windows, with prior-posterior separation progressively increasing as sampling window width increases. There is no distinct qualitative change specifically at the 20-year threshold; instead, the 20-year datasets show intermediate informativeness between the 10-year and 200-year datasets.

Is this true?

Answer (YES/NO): YES